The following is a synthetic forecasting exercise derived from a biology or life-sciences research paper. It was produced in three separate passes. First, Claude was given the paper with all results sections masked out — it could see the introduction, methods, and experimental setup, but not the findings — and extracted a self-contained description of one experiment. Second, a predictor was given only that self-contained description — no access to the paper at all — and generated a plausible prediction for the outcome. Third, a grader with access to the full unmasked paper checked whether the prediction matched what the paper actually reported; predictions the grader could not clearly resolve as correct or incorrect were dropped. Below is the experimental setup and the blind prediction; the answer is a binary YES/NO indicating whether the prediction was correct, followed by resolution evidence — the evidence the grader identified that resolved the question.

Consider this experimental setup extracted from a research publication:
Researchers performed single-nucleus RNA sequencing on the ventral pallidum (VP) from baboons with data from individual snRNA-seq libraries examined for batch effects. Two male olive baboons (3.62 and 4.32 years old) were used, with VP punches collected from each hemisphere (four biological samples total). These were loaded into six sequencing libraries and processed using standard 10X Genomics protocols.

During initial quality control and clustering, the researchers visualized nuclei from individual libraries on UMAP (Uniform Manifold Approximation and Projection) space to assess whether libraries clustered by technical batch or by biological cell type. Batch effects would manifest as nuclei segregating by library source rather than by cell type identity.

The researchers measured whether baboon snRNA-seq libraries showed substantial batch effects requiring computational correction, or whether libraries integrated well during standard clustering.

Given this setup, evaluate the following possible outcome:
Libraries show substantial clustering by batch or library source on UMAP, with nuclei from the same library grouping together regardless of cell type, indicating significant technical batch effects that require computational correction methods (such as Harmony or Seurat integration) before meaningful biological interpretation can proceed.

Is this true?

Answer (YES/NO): NO